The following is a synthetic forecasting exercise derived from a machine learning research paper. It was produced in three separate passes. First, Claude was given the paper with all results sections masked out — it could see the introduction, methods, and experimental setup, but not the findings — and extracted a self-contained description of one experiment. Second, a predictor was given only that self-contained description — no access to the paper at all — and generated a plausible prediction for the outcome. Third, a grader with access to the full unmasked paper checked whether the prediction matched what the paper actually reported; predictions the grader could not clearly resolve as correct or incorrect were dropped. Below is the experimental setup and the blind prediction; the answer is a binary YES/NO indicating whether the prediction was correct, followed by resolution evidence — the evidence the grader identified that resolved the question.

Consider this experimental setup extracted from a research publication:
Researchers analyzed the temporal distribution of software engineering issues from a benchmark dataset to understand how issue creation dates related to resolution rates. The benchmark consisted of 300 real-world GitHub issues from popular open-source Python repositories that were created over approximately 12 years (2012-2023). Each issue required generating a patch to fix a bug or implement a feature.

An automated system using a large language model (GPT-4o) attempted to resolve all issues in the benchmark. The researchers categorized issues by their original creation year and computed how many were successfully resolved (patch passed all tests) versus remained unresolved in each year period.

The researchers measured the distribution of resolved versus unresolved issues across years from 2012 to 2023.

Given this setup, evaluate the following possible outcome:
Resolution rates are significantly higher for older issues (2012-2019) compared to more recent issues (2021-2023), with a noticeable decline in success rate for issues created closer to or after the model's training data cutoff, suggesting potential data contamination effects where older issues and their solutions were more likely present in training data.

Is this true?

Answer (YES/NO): NO